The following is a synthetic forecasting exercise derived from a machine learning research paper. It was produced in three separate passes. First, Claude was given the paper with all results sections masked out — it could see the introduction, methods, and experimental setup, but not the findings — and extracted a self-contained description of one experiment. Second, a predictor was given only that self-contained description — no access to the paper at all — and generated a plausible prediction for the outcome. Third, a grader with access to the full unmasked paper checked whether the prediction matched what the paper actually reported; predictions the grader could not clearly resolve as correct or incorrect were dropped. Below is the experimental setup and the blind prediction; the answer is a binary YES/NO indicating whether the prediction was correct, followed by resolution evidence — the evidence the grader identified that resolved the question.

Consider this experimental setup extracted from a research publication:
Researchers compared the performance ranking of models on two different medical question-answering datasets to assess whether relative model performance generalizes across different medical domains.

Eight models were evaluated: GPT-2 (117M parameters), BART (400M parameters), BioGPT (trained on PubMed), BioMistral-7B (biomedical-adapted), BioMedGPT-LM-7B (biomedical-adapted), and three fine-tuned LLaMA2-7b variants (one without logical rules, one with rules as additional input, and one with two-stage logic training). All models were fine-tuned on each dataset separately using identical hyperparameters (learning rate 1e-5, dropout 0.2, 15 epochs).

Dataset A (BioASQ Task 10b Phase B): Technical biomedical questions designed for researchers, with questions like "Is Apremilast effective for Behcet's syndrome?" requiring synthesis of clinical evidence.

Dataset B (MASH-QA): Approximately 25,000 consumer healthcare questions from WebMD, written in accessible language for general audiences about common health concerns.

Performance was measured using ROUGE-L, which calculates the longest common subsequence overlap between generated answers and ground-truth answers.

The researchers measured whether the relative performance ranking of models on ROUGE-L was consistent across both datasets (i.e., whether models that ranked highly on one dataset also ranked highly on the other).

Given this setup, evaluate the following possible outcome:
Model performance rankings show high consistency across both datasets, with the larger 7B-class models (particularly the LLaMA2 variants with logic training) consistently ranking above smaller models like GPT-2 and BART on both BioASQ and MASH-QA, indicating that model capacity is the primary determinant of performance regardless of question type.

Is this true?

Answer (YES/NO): NO